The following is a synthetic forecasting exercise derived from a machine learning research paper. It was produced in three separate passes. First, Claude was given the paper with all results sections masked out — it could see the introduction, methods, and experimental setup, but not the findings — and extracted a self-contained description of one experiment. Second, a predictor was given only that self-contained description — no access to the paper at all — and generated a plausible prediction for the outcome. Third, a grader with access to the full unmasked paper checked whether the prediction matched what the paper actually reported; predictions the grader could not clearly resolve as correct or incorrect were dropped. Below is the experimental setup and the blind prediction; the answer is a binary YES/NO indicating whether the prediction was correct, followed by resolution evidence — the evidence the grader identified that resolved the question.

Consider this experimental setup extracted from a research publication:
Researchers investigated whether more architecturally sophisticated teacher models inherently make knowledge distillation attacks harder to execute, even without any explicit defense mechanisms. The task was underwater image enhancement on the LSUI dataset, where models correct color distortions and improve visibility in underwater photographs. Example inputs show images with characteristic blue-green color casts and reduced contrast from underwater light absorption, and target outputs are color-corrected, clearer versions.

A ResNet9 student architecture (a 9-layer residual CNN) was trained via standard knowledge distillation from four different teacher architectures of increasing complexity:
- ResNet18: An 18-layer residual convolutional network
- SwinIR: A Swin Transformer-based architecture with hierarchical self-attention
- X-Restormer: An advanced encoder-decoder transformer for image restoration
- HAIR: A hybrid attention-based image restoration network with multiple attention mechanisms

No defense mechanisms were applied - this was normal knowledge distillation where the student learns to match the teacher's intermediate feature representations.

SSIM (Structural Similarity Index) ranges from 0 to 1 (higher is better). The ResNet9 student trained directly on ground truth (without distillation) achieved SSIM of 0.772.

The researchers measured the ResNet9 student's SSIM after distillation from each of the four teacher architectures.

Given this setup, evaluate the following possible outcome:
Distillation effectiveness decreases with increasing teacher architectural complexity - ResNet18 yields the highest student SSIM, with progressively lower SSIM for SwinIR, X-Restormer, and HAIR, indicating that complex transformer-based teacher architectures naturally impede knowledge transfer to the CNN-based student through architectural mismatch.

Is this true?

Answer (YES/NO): NO